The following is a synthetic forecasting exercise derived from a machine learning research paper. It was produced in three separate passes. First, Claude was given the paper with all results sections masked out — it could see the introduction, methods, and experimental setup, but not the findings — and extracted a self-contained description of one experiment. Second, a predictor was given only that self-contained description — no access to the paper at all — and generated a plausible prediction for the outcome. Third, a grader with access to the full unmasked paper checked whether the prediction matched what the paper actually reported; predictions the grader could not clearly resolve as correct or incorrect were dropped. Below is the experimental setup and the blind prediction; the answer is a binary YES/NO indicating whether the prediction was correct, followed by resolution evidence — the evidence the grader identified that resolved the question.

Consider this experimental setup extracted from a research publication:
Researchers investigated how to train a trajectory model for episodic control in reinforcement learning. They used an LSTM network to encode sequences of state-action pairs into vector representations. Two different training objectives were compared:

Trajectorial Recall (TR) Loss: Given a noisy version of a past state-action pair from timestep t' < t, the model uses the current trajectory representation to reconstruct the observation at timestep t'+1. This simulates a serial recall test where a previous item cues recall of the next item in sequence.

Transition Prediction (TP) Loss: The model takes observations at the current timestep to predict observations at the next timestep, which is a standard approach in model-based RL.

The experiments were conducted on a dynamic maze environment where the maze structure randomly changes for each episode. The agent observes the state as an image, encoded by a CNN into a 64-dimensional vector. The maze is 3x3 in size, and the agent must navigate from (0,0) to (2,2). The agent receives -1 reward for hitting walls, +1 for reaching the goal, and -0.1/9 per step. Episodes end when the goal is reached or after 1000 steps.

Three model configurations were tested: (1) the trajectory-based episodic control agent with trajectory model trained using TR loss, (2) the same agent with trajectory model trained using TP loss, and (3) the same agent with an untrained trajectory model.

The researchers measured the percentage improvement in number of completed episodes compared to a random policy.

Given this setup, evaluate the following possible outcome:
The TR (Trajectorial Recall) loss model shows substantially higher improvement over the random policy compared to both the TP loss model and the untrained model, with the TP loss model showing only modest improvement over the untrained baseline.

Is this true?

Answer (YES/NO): NO